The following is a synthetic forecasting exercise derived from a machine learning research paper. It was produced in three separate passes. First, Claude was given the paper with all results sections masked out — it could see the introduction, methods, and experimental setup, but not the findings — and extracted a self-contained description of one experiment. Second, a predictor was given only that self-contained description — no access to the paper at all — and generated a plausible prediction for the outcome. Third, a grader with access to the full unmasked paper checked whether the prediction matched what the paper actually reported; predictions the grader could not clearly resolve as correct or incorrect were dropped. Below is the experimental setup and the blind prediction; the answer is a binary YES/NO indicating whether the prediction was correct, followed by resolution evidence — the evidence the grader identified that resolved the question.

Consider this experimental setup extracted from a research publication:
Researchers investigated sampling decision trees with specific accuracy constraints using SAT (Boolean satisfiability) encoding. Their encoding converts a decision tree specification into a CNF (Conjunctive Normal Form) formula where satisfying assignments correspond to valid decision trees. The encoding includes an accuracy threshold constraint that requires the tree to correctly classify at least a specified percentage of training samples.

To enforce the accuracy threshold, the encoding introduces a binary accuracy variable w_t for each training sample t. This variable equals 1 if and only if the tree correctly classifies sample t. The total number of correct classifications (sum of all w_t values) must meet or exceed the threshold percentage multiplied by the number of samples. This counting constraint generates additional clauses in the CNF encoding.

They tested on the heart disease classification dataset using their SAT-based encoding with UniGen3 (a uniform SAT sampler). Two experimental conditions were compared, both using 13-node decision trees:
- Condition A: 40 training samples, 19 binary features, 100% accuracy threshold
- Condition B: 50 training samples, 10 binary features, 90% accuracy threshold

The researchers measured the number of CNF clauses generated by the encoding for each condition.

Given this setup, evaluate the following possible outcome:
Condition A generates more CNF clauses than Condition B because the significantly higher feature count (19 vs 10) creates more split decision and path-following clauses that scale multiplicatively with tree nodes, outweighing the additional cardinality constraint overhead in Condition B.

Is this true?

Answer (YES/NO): NO